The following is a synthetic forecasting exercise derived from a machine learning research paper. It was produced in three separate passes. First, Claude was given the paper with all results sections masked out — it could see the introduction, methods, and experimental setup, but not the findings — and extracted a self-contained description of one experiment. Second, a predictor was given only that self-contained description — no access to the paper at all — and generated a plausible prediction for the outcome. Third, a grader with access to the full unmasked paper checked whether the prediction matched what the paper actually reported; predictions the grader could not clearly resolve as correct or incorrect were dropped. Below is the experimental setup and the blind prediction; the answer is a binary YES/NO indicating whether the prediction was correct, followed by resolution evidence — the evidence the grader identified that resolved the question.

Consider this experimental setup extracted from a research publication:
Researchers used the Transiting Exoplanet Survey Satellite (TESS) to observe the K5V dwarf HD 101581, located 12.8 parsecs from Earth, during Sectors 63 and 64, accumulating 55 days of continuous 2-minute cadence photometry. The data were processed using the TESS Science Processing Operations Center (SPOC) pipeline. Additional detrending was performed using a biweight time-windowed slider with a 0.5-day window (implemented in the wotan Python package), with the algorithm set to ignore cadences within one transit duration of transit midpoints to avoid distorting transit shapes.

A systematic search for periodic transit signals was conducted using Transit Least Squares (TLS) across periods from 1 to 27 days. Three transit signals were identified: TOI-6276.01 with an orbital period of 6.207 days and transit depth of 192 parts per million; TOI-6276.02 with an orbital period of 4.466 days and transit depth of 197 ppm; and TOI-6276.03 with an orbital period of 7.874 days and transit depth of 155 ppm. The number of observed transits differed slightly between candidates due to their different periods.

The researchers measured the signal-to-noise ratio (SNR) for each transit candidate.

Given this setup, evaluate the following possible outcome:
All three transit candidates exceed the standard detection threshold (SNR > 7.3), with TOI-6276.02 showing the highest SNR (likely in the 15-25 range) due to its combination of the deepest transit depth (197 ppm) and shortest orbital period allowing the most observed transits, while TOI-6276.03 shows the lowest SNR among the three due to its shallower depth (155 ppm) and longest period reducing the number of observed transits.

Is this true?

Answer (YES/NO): YES